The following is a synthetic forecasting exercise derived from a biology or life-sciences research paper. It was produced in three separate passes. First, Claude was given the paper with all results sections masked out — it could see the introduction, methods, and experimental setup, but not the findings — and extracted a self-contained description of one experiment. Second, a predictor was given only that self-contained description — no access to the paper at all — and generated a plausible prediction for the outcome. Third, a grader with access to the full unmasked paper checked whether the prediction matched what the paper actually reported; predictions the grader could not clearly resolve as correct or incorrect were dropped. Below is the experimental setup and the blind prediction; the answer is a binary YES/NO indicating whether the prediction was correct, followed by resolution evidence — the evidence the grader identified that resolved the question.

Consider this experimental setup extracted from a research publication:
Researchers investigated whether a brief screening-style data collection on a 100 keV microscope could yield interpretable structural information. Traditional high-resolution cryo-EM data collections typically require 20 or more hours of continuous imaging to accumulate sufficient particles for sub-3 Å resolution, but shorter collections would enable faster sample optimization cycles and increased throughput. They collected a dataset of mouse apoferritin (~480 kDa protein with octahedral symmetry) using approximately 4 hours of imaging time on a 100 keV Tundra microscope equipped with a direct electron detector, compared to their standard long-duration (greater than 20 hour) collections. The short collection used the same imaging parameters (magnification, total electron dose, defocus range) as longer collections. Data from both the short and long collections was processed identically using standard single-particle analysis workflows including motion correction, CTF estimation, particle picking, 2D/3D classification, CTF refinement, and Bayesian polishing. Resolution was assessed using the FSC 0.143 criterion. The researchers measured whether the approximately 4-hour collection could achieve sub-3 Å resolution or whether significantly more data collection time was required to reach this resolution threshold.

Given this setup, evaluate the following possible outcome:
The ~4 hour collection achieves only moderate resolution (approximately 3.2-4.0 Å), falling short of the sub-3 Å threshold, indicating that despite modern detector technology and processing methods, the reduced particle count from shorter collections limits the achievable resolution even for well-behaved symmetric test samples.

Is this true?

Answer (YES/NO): NO